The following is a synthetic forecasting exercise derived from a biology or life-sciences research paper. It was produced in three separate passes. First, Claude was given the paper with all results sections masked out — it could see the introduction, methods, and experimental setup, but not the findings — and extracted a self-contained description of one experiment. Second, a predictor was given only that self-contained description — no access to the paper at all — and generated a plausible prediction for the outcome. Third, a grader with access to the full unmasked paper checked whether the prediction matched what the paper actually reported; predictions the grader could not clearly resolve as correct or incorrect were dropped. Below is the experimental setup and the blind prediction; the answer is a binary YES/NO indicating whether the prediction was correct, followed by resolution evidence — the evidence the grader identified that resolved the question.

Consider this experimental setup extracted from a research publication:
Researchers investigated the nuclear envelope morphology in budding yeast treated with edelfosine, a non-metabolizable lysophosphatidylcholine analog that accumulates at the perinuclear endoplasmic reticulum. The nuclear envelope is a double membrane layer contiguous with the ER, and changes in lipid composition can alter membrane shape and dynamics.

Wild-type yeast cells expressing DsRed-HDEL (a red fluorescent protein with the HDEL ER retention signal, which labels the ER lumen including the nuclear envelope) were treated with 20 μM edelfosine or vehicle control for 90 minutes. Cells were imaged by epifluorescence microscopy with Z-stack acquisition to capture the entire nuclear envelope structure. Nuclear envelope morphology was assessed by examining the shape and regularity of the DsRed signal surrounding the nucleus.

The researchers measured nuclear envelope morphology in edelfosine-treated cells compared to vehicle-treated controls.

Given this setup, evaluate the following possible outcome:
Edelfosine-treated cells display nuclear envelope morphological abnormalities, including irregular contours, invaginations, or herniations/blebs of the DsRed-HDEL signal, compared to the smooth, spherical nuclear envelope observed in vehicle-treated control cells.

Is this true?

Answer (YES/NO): YES